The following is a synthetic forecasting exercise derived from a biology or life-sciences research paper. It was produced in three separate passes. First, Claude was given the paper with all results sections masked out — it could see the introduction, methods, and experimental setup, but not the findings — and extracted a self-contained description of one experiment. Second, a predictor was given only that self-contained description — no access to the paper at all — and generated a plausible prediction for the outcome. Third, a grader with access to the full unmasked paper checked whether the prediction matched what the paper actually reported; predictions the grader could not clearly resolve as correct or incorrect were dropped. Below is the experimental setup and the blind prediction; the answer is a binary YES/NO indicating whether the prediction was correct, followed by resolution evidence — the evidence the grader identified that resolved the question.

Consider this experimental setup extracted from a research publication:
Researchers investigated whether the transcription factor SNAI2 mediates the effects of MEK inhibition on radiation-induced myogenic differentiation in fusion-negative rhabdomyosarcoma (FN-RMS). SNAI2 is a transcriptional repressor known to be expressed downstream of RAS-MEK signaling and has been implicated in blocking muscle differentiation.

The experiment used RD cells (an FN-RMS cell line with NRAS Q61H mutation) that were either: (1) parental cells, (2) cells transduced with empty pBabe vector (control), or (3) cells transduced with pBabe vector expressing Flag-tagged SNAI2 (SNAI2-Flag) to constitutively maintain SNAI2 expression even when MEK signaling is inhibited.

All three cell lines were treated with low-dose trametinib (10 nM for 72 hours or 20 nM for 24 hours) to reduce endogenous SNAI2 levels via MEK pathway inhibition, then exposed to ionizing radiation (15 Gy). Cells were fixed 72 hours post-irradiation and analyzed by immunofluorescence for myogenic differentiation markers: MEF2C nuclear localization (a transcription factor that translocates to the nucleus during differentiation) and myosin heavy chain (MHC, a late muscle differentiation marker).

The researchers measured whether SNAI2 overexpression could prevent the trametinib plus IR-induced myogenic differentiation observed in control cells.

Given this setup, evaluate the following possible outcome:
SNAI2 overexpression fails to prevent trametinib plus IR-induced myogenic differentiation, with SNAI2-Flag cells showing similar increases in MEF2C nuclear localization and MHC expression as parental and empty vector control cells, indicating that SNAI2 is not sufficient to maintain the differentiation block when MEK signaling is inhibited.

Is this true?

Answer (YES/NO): NO